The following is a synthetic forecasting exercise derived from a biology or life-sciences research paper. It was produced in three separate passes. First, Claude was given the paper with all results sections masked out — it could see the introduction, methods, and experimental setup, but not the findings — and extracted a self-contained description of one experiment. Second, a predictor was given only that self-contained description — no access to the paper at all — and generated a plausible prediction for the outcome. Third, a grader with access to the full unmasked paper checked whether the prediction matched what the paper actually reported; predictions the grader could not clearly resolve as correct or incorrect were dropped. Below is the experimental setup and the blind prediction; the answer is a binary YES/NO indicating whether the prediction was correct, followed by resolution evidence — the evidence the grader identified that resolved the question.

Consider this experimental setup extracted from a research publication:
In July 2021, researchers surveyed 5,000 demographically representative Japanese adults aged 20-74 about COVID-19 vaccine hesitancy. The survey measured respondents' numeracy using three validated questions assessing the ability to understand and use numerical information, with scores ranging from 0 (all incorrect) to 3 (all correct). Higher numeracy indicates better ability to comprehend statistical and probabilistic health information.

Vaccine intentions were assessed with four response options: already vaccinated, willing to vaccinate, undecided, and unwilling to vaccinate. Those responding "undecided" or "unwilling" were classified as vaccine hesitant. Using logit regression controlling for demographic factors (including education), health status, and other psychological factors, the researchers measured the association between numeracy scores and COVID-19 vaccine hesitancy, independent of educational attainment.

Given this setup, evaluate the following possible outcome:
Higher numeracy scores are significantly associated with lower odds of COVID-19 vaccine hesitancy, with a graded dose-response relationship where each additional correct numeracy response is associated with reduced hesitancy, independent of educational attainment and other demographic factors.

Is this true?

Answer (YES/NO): NO